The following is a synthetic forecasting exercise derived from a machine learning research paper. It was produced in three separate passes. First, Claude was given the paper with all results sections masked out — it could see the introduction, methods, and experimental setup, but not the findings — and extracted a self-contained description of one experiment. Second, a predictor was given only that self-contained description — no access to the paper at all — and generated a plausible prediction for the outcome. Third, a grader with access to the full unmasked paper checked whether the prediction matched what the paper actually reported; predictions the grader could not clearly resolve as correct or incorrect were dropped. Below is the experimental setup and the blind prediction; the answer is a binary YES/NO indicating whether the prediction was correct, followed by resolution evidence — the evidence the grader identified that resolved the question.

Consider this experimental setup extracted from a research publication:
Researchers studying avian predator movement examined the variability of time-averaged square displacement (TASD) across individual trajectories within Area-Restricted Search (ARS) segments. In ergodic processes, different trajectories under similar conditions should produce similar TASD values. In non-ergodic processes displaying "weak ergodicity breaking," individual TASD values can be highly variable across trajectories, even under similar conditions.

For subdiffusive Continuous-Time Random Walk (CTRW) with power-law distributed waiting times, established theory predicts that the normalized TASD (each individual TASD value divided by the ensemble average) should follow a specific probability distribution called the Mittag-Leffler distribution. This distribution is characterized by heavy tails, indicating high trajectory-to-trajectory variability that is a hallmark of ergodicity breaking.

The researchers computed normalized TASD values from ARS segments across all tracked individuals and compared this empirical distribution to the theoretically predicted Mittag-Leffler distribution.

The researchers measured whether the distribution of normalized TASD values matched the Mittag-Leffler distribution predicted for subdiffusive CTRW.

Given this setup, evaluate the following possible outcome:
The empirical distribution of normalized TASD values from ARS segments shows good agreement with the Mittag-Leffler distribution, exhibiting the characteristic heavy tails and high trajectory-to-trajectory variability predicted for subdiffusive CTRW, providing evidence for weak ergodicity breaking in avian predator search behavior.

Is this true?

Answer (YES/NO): NO